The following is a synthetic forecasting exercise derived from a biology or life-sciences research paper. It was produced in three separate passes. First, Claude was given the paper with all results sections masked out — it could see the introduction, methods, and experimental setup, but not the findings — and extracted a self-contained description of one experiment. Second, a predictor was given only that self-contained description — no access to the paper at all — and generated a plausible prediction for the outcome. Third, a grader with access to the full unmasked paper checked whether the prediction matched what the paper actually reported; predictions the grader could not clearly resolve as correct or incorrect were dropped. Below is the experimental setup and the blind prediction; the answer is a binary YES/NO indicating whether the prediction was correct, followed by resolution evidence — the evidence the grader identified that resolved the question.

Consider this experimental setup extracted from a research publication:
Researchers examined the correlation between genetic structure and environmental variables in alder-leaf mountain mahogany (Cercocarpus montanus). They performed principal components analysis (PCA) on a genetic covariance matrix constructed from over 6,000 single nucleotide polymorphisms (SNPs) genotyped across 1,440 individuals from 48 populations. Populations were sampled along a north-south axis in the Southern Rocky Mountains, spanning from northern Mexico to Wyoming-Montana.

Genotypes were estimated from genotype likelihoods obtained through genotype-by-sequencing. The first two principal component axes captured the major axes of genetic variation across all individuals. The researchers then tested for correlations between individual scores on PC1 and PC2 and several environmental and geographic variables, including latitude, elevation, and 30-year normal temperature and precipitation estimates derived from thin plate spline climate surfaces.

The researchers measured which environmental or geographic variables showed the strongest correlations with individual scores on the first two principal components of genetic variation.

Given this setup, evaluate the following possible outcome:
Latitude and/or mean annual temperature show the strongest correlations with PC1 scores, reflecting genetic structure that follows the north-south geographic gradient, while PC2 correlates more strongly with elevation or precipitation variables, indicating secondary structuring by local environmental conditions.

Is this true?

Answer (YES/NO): NO